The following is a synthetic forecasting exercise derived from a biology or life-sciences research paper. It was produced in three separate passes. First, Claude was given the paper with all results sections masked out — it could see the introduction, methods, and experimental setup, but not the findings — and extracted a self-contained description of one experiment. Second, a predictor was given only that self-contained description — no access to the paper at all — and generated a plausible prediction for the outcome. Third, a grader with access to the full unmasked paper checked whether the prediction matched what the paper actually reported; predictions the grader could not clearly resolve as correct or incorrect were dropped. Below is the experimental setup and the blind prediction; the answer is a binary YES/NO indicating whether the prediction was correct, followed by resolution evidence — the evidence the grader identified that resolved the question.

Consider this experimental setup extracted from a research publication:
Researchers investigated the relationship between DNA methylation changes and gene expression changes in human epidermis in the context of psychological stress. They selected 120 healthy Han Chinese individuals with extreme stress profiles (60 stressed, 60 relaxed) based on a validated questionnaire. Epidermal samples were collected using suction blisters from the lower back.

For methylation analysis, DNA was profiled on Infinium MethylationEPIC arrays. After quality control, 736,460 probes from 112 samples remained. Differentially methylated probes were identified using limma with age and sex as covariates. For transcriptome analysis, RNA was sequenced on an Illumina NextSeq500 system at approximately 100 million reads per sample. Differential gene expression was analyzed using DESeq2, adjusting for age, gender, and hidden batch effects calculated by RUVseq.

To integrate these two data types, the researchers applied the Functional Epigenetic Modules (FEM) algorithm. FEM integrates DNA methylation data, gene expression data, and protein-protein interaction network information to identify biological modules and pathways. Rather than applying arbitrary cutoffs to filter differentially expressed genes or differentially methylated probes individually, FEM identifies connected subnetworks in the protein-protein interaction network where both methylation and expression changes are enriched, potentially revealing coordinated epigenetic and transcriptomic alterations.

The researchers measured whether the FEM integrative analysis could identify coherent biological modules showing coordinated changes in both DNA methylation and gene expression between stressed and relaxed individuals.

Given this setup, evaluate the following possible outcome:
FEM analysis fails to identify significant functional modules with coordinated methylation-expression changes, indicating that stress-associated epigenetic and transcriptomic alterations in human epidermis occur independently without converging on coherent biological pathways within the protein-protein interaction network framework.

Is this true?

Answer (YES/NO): NO